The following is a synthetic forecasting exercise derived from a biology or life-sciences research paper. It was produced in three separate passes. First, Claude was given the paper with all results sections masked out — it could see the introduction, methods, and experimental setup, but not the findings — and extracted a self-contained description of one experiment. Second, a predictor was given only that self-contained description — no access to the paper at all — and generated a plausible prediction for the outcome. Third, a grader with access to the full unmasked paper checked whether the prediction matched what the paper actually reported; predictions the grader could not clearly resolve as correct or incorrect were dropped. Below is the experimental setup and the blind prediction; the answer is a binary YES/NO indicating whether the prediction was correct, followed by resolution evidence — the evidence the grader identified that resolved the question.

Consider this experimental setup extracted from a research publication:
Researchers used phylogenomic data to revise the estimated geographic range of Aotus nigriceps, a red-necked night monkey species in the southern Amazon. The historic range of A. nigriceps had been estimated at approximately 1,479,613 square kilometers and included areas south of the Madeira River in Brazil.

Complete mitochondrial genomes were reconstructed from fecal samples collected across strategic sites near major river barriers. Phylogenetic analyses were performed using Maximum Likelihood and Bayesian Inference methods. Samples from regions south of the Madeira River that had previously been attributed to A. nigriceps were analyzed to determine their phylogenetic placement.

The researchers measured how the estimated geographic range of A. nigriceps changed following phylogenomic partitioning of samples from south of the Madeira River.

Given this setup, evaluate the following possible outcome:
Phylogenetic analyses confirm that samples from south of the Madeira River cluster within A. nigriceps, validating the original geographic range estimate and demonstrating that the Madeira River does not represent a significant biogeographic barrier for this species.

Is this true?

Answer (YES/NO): NO